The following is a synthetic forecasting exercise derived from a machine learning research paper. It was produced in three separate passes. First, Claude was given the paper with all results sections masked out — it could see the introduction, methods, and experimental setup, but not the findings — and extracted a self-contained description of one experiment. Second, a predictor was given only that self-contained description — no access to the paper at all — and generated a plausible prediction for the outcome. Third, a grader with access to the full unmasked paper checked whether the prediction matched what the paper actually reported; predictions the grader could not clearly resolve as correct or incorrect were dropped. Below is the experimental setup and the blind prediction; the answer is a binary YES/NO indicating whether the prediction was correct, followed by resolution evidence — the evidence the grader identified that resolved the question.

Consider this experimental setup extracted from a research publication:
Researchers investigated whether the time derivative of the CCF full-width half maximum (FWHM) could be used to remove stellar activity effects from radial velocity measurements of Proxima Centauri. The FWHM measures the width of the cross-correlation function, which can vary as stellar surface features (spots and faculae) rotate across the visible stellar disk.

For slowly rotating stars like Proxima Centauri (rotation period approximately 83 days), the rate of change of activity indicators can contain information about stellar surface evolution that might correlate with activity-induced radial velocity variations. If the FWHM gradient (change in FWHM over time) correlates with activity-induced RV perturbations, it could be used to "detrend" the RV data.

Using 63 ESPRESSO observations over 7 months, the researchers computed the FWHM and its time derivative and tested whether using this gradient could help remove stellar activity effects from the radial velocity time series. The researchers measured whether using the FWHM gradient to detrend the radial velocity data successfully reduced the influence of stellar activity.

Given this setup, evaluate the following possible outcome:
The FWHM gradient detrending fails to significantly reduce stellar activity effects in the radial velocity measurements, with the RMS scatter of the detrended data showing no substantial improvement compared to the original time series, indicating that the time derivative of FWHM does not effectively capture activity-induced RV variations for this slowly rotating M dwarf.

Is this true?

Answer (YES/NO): NO